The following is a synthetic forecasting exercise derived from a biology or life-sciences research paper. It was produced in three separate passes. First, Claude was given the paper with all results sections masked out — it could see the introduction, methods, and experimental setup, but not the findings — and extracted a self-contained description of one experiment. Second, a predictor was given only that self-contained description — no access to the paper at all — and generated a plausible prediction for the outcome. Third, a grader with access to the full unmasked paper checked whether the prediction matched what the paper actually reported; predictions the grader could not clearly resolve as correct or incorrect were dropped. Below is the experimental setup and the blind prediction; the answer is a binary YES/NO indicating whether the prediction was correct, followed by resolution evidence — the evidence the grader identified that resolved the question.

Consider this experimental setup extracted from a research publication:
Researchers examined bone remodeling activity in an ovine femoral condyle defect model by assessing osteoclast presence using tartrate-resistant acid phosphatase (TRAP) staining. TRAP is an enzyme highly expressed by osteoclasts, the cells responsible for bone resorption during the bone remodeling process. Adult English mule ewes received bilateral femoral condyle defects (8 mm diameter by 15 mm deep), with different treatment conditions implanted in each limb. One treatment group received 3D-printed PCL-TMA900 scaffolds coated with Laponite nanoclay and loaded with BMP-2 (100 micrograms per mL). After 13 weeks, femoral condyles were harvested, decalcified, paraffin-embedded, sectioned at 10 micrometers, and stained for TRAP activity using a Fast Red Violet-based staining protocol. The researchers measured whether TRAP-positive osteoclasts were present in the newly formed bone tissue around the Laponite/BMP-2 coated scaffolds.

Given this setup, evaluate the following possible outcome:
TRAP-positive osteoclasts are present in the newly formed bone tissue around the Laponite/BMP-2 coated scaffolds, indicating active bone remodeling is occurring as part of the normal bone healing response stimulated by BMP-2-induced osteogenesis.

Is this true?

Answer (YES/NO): NO